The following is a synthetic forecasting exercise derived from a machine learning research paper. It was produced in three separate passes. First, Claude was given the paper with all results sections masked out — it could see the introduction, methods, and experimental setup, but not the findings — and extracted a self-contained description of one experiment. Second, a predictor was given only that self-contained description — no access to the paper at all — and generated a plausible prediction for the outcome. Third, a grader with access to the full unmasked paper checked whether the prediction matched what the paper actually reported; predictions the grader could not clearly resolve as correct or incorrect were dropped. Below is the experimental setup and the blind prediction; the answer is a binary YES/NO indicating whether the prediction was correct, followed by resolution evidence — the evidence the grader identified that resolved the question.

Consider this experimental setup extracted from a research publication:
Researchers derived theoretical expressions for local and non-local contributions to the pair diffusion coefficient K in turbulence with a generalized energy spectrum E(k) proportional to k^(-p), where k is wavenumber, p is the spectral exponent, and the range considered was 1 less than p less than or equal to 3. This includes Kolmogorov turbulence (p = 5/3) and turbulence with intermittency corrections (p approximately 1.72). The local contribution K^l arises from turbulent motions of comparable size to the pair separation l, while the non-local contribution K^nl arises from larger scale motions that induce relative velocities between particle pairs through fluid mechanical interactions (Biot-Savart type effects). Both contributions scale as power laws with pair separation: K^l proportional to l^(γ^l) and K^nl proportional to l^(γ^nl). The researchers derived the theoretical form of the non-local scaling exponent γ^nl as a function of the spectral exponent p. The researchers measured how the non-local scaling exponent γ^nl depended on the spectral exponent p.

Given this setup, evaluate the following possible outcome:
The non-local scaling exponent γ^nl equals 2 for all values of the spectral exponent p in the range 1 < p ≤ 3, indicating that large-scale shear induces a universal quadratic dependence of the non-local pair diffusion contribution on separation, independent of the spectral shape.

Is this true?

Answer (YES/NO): YES